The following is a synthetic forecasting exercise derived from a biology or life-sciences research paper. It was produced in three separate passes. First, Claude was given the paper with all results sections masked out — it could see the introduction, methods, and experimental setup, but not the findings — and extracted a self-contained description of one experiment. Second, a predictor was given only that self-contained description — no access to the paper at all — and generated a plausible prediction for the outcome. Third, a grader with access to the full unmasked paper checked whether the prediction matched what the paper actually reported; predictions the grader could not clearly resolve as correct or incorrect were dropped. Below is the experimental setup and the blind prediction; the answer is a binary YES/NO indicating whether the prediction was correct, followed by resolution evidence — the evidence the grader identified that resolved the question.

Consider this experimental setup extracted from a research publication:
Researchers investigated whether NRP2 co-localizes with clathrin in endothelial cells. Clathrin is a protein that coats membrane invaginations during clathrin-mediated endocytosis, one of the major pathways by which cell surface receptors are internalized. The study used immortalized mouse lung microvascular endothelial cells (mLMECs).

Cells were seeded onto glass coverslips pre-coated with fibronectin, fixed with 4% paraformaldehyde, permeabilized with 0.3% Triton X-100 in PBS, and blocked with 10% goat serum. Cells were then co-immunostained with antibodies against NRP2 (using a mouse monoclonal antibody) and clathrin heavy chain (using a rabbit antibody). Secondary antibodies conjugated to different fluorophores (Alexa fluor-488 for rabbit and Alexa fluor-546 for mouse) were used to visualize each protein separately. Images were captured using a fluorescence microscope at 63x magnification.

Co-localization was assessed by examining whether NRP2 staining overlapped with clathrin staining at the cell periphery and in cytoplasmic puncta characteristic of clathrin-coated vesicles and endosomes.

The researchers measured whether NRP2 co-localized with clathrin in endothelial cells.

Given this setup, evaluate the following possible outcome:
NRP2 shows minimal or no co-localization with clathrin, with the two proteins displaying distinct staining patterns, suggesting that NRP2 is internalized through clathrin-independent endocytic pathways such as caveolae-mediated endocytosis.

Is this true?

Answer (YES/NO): NO